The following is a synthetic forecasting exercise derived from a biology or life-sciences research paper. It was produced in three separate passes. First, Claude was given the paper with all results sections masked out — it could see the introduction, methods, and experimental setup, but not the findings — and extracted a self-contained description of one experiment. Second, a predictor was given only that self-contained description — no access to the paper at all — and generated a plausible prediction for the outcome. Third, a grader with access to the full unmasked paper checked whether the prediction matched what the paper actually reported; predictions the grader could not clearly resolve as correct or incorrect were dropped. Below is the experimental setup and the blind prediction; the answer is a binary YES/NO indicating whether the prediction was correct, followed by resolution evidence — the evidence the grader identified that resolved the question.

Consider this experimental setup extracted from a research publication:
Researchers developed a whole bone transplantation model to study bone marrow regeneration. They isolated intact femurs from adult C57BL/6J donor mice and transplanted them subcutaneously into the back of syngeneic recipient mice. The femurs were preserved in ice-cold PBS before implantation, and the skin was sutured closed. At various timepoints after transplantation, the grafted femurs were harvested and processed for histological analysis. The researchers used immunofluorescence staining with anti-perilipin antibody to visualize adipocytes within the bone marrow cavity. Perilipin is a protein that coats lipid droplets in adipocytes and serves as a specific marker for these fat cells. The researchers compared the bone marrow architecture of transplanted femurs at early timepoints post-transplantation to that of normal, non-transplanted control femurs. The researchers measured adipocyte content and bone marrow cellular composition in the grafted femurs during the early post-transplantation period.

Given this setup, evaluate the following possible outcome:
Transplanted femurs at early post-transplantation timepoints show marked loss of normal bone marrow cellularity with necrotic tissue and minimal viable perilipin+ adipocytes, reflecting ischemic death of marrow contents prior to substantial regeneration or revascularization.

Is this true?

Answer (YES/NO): NO